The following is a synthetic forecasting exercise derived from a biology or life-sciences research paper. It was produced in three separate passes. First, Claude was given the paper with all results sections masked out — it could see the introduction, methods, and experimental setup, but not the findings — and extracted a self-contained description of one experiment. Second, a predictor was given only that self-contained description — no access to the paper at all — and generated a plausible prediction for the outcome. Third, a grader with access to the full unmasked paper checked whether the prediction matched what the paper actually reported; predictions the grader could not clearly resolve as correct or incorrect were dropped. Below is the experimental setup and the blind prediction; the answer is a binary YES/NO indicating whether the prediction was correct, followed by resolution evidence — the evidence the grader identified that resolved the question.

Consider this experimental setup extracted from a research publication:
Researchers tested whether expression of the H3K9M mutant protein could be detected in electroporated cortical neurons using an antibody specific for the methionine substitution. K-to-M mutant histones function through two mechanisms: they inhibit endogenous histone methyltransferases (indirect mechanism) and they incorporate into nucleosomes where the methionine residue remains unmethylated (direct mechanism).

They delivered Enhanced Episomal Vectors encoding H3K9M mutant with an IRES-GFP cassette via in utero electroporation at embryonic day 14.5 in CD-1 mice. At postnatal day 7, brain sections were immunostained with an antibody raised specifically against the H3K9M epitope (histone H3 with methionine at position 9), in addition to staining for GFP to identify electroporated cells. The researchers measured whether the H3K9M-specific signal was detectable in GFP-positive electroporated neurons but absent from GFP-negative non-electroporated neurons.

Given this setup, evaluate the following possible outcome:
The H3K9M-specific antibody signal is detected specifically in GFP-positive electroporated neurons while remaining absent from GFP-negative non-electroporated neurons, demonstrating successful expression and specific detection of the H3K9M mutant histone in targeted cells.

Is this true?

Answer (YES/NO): YES